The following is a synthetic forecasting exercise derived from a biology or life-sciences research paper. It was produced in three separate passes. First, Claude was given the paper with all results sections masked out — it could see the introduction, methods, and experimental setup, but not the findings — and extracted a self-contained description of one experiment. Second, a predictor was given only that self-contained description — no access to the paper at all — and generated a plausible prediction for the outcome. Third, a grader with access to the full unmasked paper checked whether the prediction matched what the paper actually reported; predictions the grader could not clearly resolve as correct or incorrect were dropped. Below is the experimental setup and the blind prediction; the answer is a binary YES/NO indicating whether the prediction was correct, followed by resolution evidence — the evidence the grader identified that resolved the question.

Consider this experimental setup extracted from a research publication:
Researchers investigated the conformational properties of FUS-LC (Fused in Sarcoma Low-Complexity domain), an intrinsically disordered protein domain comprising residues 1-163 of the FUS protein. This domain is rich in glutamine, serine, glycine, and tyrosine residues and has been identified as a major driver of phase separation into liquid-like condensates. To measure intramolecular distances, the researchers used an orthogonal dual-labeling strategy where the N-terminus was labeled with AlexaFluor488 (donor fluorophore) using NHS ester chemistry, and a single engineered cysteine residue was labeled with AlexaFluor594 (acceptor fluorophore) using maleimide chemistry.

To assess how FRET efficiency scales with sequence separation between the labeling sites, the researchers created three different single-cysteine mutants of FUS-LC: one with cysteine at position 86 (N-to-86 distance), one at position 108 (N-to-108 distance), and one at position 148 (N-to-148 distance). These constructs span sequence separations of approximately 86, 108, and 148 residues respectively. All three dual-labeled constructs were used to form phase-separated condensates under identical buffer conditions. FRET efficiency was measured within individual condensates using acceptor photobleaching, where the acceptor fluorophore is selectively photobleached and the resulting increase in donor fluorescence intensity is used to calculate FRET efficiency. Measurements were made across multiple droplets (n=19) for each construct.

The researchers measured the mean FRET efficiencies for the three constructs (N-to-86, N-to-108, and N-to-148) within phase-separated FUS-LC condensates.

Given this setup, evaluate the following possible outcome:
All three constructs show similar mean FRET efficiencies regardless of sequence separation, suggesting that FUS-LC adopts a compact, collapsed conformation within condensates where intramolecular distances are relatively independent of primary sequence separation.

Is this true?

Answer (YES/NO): NO